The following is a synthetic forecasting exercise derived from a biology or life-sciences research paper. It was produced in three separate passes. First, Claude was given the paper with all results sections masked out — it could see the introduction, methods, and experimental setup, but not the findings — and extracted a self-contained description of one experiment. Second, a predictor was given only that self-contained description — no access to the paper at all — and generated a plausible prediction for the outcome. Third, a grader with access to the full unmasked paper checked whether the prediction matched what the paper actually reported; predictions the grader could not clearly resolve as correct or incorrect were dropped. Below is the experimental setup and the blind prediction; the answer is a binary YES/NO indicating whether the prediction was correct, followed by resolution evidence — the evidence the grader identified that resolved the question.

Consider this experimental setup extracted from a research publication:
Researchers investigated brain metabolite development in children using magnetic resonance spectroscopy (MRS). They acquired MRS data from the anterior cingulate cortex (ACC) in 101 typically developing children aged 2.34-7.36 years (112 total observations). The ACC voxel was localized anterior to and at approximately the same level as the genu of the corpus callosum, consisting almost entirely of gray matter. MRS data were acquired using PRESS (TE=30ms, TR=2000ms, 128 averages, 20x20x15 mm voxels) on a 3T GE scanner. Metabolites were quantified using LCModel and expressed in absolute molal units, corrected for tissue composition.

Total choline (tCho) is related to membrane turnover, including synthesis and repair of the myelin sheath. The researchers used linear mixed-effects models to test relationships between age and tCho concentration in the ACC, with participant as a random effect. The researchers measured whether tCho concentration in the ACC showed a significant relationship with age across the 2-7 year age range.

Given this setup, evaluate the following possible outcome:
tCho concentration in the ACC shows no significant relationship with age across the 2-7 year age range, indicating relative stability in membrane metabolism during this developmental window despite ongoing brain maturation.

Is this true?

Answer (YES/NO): NO